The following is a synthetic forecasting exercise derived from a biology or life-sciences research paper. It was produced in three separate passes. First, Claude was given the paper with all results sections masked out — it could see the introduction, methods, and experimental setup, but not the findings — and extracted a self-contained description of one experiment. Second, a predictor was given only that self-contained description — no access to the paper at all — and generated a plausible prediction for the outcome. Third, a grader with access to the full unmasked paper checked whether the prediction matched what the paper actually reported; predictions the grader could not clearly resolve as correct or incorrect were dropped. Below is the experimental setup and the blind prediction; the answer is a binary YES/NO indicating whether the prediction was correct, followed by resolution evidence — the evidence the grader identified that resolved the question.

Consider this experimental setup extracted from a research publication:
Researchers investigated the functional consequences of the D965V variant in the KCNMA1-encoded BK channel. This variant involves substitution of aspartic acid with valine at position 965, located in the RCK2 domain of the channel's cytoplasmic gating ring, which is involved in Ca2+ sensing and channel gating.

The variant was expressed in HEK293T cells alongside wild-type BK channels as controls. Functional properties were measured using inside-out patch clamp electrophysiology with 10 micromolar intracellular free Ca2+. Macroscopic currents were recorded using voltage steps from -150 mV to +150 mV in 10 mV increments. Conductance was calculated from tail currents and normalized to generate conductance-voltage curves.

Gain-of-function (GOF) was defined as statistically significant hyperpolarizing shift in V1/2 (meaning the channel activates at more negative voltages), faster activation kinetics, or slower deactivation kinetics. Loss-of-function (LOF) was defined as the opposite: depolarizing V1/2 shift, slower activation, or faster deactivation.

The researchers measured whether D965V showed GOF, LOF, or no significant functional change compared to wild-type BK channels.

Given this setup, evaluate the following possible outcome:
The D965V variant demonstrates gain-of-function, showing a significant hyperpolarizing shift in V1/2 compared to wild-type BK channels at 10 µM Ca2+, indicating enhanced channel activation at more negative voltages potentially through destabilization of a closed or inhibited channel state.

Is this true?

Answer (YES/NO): NO